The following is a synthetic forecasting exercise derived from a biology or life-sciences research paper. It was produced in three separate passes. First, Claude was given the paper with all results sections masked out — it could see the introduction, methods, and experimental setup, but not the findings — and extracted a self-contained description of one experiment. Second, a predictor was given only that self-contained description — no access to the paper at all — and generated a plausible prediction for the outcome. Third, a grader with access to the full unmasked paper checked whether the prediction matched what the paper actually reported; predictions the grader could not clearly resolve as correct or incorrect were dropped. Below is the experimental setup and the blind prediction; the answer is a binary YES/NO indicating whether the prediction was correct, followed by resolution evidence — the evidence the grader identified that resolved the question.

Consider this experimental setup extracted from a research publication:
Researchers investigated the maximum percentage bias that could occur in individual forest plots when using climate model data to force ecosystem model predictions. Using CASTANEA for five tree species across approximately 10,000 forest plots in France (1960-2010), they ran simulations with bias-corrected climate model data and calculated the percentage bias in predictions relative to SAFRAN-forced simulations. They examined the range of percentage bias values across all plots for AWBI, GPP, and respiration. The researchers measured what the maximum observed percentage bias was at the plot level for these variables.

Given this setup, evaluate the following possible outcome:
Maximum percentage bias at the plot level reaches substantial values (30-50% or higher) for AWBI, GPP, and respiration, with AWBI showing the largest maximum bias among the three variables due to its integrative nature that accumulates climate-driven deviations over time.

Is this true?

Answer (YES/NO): NO